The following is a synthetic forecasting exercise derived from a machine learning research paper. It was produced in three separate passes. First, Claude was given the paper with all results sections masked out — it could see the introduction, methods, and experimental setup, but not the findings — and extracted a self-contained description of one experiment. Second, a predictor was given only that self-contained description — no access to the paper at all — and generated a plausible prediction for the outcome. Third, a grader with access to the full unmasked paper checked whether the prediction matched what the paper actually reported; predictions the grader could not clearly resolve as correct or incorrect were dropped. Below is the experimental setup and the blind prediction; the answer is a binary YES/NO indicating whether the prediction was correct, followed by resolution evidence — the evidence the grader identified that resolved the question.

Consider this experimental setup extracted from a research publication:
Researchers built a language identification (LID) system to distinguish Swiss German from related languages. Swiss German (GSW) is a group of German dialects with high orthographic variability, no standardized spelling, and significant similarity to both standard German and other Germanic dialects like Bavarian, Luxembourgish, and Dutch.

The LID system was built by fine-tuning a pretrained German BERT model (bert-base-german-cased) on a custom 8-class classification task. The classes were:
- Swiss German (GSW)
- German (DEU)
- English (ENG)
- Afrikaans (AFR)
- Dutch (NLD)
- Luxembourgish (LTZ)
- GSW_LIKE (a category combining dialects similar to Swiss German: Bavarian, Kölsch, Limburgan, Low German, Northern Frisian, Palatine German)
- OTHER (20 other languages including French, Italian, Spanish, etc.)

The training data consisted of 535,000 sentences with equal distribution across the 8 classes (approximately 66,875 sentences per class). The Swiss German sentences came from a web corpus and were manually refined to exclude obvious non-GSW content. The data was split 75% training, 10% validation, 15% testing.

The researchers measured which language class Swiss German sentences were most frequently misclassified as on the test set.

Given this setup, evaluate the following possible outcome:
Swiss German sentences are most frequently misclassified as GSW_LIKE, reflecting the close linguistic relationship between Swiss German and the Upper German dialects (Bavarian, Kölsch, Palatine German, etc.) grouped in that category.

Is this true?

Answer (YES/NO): NO